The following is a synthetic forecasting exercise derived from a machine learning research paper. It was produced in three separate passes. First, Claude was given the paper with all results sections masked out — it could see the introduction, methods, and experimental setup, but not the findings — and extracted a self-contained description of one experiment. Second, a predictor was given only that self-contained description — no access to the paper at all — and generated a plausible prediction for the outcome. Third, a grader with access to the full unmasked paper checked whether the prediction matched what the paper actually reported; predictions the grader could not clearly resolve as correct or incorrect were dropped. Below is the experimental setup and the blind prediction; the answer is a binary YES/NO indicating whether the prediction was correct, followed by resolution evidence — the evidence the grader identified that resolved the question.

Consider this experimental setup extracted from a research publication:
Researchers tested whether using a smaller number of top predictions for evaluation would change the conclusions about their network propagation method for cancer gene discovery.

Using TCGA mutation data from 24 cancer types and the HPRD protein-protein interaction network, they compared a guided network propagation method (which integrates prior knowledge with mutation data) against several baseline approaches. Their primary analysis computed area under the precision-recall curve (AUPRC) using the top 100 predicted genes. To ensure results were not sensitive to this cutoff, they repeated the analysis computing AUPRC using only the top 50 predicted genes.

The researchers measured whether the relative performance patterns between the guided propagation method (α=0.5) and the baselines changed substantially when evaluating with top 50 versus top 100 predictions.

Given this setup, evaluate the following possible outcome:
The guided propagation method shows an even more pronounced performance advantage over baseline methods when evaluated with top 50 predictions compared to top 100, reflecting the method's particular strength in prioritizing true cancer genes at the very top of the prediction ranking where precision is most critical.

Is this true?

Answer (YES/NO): NO